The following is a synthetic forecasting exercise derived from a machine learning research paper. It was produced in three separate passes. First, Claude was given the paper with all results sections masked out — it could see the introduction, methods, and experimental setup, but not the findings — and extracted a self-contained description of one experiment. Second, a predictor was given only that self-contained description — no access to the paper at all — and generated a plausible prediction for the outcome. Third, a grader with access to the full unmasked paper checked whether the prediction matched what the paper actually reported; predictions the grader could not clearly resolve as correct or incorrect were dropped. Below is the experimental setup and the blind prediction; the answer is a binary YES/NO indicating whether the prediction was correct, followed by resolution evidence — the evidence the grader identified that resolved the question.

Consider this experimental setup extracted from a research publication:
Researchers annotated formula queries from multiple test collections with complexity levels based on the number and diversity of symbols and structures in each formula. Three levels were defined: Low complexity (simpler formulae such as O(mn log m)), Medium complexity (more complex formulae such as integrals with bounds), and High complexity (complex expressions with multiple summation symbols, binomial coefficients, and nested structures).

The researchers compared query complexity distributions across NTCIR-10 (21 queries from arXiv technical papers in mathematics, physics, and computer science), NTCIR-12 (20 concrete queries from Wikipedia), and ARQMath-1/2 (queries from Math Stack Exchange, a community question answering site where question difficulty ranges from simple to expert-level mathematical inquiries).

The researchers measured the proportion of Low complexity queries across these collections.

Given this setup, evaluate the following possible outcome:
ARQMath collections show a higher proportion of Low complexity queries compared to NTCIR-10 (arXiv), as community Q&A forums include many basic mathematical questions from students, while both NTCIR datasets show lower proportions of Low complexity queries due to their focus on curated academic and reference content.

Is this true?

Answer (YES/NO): NO